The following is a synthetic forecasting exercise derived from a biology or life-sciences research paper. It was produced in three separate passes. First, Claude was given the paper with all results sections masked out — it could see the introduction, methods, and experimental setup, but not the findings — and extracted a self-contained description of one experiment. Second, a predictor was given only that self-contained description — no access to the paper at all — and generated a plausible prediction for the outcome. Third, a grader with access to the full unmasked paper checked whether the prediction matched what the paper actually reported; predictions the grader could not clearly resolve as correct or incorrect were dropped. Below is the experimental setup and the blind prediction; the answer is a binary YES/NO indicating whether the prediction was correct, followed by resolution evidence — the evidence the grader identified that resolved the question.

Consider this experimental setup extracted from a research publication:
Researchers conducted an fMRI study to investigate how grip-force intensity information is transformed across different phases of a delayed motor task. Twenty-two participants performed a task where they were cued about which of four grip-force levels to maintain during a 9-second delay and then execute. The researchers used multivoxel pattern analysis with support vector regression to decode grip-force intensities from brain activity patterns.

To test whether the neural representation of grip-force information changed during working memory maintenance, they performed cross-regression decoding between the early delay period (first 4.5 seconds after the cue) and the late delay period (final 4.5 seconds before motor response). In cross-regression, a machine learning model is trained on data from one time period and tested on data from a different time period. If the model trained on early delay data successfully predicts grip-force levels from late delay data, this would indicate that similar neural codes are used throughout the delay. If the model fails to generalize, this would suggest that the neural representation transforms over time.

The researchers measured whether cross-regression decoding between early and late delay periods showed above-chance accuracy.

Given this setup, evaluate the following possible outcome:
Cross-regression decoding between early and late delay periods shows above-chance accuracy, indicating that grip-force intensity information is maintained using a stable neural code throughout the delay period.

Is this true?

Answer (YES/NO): YES